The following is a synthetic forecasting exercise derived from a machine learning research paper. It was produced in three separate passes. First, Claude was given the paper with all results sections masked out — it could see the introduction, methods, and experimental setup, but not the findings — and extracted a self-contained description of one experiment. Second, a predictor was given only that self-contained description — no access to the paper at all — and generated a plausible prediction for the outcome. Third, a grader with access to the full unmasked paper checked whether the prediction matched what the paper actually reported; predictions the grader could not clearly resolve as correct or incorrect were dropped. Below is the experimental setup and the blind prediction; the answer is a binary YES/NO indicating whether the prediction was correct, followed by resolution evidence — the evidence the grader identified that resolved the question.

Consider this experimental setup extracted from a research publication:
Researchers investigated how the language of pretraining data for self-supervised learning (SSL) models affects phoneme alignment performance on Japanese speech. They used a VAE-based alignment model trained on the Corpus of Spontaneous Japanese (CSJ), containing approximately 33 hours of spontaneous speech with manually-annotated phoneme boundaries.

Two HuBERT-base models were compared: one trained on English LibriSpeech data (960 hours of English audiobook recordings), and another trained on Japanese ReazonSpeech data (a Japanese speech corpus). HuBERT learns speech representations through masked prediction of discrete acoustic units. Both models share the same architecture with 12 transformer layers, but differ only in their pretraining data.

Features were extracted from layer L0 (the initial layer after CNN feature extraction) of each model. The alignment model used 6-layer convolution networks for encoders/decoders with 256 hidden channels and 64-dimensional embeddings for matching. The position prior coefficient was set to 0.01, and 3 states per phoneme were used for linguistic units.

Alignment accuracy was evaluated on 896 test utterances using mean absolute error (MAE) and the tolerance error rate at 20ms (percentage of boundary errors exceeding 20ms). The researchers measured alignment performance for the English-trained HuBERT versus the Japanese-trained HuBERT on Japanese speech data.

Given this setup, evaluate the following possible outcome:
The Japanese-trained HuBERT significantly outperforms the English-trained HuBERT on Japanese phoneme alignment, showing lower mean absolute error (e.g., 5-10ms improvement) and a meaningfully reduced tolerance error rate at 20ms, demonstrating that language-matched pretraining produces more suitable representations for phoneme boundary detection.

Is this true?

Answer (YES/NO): NO